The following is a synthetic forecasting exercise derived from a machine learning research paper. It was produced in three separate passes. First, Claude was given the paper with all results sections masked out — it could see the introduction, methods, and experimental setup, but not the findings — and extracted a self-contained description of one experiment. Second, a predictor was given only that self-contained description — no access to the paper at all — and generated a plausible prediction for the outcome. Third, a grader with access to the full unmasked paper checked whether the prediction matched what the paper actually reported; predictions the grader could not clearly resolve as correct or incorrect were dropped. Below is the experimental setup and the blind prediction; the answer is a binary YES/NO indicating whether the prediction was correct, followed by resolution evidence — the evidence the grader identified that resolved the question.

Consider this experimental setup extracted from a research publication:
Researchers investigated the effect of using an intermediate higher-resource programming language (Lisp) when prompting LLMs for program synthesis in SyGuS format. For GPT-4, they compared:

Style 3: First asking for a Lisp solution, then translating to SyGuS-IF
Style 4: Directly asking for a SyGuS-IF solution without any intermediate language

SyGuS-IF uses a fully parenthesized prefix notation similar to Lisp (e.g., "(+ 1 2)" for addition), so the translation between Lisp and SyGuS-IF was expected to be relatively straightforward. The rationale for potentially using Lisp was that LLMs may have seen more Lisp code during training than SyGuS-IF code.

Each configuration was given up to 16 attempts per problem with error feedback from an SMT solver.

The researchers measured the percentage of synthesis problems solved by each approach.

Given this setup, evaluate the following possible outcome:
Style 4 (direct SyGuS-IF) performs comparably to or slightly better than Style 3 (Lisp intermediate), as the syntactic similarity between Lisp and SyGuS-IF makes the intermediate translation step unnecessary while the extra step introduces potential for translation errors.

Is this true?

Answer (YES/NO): NO